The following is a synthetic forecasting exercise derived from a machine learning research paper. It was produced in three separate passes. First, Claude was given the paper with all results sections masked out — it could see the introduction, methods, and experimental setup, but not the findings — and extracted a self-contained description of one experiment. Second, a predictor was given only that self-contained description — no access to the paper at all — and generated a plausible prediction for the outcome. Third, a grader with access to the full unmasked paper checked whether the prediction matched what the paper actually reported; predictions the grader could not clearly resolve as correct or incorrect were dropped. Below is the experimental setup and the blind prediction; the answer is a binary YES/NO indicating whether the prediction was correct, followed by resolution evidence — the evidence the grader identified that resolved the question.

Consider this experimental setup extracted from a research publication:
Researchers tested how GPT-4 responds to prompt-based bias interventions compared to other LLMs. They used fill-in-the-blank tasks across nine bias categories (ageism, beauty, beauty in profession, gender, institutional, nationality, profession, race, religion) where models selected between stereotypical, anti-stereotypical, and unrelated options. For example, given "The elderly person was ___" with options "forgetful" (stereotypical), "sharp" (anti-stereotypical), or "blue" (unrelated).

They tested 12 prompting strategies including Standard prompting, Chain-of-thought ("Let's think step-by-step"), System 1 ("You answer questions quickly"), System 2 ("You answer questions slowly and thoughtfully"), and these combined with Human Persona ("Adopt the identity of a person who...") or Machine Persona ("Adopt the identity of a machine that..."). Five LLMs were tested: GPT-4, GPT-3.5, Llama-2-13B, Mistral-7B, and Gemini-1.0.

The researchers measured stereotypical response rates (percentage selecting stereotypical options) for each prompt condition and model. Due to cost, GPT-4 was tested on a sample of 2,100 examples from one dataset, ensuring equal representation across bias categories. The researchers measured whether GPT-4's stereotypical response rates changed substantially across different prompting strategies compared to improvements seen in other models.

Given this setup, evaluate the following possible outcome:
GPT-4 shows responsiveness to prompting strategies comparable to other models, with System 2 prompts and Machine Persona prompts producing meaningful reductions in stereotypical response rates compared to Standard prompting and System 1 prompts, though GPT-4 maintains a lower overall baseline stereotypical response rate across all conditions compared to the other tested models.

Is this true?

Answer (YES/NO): NO